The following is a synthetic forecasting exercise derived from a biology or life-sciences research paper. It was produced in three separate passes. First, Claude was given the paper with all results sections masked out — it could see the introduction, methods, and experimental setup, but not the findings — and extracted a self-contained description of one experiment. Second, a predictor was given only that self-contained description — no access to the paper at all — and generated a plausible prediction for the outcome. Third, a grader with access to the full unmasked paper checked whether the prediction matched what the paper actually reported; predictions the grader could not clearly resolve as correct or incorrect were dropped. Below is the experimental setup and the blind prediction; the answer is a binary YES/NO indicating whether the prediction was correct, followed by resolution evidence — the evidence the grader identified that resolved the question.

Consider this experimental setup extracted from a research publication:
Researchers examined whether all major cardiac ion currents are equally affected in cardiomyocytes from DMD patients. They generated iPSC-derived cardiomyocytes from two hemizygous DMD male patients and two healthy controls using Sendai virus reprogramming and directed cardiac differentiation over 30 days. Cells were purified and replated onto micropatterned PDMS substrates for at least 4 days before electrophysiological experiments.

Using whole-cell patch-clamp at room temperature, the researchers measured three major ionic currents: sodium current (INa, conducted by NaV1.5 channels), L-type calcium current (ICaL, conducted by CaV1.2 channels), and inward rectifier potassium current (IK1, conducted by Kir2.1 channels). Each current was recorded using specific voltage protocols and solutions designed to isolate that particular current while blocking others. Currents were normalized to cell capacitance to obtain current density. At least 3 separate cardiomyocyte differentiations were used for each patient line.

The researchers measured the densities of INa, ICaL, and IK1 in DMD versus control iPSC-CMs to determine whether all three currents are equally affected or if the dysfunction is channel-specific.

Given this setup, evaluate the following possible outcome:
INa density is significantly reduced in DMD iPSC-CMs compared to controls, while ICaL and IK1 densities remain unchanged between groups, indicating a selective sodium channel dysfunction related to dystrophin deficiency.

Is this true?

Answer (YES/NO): NO